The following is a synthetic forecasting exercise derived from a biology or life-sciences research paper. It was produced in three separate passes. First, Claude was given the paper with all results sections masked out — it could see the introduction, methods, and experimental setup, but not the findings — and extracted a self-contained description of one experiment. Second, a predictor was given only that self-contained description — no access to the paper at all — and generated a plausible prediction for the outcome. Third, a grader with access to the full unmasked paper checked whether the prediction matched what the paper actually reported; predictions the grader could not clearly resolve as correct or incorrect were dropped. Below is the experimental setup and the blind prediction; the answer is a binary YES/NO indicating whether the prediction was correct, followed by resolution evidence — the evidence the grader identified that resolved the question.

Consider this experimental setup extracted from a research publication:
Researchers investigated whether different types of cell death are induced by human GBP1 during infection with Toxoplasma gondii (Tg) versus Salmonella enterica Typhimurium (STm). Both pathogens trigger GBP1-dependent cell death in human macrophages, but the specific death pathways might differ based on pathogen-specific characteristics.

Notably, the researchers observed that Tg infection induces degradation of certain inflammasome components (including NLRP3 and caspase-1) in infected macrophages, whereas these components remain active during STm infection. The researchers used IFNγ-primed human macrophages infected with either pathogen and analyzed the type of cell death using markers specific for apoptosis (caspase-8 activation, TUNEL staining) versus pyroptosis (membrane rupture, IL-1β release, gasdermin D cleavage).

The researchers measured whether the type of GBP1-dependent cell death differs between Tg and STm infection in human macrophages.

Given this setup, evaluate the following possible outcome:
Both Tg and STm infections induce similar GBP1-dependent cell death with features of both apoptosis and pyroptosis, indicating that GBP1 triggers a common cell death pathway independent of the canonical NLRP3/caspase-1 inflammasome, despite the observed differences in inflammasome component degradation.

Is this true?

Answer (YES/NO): NO